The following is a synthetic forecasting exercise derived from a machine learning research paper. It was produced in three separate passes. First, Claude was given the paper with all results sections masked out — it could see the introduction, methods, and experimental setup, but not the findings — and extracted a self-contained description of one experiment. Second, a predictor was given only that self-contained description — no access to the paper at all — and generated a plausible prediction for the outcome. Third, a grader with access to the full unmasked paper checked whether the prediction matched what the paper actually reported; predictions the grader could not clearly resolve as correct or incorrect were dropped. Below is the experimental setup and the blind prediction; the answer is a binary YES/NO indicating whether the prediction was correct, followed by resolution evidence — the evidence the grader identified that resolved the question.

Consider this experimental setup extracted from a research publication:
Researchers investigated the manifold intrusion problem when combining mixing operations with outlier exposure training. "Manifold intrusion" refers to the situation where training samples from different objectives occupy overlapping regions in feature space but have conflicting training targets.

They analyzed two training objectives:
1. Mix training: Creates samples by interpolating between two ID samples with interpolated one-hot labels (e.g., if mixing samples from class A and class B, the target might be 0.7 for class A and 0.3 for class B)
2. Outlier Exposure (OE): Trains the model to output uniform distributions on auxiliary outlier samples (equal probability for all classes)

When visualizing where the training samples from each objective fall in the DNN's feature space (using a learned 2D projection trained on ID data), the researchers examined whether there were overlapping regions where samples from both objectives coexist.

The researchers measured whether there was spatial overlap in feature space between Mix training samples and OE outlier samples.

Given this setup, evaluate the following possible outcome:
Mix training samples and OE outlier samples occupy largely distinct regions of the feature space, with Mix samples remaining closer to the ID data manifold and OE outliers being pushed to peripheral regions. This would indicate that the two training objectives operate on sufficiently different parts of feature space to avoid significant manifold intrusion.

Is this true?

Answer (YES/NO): NO